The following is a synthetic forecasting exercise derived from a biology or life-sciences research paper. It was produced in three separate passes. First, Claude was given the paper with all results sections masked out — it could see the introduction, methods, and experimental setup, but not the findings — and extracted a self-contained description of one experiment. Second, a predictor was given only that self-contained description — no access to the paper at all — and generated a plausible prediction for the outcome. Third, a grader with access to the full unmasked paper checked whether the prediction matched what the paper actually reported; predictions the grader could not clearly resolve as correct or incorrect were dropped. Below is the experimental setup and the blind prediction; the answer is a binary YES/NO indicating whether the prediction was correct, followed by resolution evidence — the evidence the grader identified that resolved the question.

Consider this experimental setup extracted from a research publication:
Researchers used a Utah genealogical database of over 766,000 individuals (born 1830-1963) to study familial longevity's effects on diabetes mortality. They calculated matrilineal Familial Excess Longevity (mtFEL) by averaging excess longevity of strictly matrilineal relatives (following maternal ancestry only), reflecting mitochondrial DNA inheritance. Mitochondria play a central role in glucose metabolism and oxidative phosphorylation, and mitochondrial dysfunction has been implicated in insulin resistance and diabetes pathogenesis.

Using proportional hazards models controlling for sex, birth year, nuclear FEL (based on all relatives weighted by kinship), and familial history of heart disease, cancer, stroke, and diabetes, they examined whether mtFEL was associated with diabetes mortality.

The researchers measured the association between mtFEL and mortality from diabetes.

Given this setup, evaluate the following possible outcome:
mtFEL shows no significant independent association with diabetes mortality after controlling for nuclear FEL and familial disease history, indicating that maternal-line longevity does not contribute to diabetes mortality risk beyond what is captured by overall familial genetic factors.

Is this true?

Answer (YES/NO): NO